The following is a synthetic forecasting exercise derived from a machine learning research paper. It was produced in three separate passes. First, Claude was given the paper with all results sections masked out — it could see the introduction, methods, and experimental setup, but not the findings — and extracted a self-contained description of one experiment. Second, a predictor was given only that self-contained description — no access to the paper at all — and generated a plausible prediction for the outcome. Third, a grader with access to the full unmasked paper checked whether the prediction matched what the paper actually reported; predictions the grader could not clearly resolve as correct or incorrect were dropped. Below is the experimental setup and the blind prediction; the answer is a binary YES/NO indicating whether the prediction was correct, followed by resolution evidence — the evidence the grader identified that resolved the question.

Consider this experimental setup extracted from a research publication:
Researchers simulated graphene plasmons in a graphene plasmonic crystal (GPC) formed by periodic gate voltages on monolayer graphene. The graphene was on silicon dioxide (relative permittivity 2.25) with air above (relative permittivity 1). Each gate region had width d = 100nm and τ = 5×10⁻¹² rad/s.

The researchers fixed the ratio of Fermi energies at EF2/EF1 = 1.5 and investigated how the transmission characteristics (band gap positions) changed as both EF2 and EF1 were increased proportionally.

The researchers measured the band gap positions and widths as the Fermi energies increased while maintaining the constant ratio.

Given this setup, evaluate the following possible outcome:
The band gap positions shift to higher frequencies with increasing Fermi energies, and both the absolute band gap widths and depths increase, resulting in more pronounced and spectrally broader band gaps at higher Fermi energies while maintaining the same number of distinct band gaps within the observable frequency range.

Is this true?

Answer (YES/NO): NO